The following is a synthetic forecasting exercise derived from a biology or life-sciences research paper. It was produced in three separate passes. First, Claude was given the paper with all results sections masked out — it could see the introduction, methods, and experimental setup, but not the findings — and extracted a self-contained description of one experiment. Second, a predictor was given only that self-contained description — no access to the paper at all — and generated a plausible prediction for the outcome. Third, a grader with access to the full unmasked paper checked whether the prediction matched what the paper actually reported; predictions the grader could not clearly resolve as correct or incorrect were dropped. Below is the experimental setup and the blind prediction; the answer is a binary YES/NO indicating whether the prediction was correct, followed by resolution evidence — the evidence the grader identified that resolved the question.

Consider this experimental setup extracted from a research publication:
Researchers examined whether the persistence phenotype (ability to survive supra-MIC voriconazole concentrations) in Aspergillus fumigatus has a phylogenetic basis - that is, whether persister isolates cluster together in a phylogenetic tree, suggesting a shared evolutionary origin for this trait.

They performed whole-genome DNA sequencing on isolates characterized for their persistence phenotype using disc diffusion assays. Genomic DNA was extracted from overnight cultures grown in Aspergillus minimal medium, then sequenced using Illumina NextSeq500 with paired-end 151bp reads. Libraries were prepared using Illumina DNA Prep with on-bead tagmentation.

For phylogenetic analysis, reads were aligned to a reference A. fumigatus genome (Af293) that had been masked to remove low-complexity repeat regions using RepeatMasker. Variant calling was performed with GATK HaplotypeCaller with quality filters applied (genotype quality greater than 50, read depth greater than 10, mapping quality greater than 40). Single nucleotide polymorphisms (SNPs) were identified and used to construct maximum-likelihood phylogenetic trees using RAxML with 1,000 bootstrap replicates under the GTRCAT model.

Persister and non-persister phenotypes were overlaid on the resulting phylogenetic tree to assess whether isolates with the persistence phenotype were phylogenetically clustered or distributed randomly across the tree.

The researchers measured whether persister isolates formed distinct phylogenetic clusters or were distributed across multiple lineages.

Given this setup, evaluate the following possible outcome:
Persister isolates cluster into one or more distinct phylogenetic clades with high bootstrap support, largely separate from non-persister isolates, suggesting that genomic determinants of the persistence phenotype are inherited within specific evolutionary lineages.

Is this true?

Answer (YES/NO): NO